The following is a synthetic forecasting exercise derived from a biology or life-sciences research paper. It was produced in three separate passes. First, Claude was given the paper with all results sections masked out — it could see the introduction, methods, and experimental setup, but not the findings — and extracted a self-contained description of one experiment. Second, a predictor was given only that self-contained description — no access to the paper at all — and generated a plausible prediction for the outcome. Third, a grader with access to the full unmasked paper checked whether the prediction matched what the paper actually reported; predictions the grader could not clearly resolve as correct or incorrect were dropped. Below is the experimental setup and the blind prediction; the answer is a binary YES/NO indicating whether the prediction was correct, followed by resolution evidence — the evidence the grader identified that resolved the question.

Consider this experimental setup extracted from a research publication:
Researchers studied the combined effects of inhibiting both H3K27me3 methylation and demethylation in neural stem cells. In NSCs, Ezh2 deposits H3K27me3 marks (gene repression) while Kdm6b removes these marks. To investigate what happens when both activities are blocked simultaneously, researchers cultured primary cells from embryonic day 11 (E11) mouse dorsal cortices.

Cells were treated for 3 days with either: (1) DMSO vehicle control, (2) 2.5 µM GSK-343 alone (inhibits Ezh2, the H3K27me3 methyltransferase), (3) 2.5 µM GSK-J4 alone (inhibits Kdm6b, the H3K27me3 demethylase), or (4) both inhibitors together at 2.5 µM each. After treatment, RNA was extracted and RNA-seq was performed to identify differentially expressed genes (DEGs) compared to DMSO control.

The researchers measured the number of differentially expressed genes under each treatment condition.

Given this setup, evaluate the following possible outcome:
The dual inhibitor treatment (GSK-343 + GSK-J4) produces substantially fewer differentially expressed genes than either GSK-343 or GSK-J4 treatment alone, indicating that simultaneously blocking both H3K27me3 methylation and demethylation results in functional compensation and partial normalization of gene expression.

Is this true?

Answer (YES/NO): NO